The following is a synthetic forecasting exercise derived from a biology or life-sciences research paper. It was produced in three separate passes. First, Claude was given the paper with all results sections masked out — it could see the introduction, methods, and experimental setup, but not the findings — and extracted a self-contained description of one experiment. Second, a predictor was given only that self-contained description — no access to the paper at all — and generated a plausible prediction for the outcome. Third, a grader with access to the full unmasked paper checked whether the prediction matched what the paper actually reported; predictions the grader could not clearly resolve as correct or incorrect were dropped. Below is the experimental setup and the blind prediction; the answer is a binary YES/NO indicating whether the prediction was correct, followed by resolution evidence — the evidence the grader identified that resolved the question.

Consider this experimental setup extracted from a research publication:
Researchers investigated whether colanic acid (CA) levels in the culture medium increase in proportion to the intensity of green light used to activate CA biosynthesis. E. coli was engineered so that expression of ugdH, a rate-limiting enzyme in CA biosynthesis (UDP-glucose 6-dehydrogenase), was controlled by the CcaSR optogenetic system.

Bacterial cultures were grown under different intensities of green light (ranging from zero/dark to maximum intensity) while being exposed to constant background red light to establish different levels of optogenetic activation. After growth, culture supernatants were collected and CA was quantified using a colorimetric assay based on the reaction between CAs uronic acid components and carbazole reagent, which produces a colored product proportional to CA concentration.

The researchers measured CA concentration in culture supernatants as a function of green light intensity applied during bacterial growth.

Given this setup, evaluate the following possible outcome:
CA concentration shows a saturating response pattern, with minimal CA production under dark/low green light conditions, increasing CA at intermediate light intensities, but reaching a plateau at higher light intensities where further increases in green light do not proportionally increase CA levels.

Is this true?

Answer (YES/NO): YES